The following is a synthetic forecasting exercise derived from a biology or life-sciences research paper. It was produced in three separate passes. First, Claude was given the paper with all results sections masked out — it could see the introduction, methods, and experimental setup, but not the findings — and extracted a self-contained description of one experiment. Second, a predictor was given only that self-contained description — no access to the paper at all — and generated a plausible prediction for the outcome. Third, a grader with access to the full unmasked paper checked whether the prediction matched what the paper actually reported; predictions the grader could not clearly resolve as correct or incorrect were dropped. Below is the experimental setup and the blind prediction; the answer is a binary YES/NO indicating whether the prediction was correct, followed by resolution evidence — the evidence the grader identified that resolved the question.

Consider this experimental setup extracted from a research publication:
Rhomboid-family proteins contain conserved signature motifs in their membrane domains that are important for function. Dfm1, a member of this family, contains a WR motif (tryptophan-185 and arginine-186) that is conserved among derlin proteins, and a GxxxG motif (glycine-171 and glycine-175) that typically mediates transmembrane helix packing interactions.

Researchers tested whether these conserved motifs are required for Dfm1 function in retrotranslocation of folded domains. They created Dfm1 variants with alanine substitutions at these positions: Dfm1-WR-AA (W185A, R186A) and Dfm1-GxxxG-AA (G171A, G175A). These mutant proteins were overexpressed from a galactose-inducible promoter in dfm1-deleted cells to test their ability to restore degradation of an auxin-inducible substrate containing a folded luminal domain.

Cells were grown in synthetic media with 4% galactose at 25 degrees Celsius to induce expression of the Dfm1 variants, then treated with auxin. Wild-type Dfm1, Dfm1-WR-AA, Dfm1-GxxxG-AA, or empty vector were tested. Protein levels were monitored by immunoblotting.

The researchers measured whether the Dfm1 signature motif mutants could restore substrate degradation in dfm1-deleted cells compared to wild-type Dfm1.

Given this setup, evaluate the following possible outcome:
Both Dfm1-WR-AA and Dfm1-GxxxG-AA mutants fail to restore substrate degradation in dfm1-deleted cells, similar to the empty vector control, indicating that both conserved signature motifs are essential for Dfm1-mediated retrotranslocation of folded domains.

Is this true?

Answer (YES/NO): YES